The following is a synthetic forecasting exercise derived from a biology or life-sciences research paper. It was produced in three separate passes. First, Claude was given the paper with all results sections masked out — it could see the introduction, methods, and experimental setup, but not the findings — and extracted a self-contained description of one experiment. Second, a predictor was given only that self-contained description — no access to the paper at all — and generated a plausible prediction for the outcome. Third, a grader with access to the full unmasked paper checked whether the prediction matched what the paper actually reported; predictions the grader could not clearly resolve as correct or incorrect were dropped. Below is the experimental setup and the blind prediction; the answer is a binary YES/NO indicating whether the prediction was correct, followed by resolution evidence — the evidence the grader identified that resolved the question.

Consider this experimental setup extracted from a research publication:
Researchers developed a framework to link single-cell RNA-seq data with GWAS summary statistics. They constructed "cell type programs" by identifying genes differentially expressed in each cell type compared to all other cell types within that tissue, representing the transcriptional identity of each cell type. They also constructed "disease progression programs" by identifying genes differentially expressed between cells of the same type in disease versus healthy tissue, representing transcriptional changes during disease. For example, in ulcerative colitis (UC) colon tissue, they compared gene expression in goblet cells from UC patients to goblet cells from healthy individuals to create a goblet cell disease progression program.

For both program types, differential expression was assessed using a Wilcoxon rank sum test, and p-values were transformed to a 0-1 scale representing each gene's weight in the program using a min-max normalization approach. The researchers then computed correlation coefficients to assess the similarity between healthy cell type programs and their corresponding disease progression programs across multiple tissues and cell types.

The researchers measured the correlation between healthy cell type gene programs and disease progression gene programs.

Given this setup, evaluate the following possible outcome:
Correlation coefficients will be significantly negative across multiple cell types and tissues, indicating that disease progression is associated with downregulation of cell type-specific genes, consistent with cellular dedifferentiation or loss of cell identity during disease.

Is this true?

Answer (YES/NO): NO